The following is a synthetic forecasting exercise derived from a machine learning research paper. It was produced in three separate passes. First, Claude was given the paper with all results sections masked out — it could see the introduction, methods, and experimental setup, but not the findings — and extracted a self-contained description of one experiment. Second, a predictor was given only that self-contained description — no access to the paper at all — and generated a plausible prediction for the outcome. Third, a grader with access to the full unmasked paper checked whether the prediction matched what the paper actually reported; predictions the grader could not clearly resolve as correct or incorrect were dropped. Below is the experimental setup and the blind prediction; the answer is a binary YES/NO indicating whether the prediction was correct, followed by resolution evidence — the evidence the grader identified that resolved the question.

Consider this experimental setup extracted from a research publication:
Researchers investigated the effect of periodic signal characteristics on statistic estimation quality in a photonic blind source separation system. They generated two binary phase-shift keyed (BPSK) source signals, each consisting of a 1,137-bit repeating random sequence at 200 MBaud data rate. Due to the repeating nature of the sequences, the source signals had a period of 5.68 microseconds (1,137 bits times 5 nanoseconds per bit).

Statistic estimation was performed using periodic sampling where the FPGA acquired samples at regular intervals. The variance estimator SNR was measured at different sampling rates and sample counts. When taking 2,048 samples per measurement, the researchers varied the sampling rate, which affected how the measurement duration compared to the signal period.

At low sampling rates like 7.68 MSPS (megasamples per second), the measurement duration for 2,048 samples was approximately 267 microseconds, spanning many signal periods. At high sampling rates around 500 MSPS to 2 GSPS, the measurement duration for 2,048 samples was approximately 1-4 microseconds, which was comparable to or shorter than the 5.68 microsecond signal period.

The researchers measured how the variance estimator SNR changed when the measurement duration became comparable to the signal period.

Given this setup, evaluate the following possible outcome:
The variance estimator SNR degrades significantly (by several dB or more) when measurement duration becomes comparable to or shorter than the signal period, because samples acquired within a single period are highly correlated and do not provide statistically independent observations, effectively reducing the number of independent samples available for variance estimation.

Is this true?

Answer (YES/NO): NO